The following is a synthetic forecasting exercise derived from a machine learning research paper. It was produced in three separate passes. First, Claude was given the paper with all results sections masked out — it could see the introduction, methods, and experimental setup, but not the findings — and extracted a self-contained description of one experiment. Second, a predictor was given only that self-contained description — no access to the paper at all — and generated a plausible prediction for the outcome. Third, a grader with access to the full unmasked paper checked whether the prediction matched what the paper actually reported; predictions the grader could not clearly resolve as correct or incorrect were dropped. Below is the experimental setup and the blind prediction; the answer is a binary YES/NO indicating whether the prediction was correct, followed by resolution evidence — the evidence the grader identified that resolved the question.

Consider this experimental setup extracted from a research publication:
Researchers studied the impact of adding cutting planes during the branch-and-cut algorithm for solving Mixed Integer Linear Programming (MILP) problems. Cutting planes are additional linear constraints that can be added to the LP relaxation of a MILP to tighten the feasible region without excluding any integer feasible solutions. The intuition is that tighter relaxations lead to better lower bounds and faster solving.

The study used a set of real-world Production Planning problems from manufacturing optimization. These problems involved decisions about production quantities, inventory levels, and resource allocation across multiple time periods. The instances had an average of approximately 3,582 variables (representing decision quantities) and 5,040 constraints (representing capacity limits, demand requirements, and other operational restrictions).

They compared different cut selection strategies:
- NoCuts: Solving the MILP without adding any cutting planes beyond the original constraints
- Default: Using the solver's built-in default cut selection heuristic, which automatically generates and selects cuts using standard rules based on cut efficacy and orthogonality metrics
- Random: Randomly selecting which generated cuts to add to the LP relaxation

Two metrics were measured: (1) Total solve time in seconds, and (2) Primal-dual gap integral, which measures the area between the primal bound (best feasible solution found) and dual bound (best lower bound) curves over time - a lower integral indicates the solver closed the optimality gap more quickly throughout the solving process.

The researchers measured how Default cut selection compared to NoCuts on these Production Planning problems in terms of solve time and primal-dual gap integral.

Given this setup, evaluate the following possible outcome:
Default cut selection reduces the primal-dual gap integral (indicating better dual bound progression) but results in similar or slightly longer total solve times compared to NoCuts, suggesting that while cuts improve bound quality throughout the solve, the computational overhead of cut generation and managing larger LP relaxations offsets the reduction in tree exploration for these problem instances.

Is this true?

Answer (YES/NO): YES